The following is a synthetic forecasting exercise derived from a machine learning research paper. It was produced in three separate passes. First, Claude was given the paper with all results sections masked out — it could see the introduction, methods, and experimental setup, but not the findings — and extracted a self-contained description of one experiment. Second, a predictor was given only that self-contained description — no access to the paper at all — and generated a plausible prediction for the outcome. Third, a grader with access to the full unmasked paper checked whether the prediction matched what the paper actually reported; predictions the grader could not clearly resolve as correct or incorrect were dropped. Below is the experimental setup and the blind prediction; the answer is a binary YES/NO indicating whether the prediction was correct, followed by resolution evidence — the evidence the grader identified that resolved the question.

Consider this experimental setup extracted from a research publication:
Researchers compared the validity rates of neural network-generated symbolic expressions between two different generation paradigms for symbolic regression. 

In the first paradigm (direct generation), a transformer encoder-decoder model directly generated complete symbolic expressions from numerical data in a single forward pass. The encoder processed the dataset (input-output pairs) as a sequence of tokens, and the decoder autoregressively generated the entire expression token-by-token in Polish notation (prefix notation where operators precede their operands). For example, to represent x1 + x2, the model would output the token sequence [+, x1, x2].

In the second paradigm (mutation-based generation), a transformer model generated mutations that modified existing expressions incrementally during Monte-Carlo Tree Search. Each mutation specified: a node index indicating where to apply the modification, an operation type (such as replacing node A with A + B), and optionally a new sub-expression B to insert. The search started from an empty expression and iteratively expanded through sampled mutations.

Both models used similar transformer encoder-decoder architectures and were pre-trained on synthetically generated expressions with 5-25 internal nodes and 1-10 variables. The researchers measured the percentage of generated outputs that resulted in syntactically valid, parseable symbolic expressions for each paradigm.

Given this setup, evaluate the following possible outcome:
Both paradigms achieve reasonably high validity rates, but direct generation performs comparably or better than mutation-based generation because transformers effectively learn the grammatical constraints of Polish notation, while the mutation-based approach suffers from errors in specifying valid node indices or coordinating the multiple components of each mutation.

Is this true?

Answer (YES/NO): NO